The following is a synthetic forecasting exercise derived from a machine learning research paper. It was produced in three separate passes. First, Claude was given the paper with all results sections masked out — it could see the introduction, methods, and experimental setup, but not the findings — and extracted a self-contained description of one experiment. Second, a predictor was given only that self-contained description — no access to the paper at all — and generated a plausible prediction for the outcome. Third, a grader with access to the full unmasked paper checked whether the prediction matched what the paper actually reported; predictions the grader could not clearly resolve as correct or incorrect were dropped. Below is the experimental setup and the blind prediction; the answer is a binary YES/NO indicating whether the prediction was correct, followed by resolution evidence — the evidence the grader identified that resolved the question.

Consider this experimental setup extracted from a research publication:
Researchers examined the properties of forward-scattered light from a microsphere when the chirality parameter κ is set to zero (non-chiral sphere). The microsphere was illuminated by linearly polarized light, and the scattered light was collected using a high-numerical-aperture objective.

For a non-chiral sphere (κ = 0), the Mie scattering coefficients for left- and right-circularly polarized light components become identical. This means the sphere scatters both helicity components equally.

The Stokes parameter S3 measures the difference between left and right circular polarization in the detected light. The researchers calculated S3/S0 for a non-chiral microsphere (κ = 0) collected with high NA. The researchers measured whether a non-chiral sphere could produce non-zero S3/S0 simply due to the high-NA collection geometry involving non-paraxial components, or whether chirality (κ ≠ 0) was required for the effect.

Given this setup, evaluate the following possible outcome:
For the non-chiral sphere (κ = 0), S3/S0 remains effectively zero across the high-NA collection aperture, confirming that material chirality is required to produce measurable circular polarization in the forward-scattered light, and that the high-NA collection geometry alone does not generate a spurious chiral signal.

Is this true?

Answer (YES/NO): YES